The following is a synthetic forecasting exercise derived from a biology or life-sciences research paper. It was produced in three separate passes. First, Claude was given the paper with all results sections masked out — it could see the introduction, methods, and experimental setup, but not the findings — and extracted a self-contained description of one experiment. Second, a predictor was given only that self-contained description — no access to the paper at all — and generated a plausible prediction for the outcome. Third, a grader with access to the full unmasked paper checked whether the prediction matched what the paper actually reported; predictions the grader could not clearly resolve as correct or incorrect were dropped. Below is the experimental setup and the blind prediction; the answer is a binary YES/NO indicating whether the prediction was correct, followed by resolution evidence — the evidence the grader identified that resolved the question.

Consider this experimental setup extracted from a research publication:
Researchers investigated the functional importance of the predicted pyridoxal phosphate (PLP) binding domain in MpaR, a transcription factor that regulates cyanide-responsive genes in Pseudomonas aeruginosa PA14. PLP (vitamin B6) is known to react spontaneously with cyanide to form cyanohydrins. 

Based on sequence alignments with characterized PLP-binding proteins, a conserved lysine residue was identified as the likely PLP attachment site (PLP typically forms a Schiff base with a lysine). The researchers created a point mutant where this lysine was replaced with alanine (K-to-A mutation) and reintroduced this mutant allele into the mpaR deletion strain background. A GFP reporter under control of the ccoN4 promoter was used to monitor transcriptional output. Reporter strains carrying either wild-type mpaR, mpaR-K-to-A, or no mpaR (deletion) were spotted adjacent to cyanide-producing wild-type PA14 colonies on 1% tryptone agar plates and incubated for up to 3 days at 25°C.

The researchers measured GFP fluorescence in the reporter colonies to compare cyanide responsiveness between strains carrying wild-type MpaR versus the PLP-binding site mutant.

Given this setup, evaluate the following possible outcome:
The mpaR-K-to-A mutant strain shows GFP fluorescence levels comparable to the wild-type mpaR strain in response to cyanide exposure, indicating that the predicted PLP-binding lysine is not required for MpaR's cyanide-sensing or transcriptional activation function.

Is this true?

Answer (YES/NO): NO